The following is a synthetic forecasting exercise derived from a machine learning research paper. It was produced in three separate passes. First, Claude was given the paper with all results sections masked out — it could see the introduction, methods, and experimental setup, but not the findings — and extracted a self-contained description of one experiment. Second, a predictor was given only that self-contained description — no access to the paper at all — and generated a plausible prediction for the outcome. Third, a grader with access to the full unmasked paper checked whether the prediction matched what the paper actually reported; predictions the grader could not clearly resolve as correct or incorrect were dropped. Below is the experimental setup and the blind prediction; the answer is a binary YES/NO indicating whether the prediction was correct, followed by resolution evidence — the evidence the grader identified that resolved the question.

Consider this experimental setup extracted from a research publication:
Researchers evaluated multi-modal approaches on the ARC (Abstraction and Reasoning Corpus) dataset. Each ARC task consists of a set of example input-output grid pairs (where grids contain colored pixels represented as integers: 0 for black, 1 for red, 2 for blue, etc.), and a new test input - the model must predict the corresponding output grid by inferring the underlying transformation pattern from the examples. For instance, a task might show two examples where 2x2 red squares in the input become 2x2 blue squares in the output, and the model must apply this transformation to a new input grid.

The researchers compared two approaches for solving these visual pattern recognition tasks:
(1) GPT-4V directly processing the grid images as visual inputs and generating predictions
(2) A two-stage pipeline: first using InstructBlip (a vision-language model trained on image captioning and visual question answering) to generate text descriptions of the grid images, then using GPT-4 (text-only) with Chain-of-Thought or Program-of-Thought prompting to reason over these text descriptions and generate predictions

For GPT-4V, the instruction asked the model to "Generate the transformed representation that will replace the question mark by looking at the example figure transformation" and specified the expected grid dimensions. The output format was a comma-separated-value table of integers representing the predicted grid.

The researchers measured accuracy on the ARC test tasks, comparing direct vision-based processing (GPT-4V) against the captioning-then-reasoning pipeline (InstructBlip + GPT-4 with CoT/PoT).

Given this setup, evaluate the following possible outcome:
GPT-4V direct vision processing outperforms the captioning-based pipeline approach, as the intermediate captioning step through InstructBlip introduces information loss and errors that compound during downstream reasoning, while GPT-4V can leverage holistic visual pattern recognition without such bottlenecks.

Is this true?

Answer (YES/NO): NO